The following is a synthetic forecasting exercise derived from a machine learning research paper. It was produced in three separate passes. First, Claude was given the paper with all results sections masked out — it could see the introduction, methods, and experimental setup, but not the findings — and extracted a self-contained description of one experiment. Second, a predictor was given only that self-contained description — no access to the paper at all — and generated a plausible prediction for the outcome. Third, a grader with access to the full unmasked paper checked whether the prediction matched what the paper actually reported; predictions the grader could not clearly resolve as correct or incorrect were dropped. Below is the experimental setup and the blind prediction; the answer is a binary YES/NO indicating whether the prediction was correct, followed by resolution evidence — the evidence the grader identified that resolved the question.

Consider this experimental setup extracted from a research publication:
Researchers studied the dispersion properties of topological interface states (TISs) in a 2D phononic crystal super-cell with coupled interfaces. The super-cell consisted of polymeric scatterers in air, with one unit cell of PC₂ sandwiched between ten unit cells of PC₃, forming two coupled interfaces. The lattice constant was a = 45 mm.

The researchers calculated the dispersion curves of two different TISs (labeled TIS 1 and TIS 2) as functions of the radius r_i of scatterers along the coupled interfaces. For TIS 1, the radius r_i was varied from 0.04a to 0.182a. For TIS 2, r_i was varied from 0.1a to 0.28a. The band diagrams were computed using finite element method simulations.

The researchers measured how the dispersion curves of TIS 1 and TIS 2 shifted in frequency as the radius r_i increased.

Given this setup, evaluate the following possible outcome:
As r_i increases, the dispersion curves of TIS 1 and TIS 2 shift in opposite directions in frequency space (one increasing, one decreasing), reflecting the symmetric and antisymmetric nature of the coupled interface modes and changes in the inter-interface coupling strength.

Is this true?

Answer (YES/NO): YES